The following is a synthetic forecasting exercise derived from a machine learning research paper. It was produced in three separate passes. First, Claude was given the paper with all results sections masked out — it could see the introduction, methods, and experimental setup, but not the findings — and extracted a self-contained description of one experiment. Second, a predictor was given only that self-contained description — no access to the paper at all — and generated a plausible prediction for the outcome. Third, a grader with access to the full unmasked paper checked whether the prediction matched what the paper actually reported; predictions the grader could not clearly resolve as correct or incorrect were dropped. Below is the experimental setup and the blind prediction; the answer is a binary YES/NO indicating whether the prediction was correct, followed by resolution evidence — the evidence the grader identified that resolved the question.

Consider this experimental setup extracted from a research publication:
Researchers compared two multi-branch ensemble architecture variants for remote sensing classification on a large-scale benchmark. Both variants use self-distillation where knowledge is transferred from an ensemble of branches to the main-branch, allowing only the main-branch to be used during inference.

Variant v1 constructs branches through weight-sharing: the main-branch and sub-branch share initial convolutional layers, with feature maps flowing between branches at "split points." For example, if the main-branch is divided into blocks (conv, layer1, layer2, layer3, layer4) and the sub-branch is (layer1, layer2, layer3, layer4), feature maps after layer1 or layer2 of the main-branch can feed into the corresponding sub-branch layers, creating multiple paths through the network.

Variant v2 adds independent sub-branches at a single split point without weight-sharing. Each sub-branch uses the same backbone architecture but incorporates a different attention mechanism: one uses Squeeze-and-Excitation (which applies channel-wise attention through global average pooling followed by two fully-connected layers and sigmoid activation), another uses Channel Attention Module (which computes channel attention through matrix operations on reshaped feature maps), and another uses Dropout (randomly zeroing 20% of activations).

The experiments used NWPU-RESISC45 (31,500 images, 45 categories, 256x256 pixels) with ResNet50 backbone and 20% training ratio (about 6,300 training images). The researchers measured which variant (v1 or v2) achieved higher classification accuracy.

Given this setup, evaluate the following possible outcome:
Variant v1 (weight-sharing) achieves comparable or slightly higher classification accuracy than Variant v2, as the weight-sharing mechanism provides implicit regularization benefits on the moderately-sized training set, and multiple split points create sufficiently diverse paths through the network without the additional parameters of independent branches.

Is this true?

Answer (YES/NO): YES